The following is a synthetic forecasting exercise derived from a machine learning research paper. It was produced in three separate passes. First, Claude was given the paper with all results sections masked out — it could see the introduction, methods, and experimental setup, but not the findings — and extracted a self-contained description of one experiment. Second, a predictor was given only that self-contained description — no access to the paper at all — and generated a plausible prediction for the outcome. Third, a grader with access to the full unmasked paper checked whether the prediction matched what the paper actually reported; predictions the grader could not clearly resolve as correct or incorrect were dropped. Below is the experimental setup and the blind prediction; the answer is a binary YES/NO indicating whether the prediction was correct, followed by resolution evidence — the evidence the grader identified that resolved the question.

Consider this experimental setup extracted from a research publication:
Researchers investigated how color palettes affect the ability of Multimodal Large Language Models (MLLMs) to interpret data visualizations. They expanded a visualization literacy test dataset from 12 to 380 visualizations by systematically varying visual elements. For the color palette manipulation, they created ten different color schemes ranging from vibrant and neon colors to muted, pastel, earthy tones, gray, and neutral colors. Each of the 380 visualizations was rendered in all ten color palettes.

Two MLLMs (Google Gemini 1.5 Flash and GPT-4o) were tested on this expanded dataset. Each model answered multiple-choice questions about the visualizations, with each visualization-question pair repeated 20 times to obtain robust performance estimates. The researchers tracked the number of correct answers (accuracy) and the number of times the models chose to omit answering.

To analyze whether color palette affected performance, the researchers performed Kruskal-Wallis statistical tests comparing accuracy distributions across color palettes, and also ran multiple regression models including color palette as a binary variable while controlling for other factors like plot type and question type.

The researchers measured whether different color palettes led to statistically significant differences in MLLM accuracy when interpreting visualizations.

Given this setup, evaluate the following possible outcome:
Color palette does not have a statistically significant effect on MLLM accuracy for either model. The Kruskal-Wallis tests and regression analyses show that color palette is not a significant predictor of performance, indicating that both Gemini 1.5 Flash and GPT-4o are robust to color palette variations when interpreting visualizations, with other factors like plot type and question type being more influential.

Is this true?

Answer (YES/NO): YES